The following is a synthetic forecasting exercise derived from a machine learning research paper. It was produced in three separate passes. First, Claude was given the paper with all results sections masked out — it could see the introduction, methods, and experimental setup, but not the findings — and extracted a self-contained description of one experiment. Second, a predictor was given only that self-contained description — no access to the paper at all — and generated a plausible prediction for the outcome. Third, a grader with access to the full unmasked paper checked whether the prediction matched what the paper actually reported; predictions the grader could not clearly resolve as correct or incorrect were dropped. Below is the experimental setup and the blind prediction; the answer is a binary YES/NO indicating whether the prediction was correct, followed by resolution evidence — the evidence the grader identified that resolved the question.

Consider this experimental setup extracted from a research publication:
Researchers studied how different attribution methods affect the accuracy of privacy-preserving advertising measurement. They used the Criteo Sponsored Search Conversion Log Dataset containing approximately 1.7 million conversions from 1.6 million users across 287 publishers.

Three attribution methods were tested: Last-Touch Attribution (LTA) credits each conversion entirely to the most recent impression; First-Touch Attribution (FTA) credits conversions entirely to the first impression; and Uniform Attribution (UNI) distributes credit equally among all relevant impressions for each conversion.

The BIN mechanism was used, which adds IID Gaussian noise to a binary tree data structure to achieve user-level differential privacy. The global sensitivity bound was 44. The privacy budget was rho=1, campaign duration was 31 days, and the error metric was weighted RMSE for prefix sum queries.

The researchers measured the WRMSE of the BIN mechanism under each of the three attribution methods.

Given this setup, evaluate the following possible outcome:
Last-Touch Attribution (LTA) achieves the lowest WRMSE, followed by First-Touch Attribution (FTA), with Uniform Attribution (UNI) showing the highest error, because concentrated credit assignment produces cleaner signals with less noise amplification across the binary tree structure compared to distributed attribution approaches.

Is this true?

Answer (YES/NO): NO